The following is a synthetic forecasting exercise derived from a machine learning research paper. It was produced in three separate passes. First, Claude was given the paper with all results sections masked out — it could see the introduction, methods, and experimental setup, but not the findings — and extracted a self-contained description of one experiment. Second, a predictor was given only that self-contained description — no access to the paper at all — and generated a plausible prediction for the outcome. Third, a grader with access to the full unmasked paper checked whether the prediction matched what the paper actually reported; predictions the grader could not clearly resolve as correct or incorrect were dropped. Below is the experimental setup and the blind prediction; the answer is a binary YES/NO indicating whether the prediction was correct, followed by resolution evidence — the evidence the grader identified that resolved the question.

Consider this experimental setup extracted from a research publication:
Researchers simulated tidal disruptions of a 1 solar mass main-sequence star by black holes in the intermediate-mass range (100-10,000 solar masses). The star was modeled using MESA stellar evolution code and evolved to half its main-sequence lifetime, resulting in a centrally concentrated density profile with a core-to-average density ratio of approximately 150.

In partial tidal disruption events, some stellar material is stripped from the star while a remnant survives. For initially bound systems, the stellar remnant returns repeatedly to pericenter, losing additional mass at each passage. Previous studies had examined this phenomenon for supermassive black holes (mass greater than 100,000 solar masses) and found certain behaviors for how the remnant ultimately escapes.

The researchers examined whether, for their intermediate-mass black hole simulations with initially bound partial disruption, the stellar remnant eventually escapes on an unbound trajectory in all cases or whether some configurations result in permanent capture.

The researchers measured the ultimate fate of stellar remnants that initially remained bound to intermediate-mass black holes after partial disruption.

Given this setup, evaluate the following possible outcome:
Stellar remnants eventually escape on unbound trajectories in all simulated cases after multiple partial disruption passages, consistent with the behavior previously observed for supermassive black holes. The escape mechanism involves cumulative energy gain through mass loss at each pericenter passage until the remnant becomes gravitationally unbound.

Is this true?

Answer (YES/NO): YES